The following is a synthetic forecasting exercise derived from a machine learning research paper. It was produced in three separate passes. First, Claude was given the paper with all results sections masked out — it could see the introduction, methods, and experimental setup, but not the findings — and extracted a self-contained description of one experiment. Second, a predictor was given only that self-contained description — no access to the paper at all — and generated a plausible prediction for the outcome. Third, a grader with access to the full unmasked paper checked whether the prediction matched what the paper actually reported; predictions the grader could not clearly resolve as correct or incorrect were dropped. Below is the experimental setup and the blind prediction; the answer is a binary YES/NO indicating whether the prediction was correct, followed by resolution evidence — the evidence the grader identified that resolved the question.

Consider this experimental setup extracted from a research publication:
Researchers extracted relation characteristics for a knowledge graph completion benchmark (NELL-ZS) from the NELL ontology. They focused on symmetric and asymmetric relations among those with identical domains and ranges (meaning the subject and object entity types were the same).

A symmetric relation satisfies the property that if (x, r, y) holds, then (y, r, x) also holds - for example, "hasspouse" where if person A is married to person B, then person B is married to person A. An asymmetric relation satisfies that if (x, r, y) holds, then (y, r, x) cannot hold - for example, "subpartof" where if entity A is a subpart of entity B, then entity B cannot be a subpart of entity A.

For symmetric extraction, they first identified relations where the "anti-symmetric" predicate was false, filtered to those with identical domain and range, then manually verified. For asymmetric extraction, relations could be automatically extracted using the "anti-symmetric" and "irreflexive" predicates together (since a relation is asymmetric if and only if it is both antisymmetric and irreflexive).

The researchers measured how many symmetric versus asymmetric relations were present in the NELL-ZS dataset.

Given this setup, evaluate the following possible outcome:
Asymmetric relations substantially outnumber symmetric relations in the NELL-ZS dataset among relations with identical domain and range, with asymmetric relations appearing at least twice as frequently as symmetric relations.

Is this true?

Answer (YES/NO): NO